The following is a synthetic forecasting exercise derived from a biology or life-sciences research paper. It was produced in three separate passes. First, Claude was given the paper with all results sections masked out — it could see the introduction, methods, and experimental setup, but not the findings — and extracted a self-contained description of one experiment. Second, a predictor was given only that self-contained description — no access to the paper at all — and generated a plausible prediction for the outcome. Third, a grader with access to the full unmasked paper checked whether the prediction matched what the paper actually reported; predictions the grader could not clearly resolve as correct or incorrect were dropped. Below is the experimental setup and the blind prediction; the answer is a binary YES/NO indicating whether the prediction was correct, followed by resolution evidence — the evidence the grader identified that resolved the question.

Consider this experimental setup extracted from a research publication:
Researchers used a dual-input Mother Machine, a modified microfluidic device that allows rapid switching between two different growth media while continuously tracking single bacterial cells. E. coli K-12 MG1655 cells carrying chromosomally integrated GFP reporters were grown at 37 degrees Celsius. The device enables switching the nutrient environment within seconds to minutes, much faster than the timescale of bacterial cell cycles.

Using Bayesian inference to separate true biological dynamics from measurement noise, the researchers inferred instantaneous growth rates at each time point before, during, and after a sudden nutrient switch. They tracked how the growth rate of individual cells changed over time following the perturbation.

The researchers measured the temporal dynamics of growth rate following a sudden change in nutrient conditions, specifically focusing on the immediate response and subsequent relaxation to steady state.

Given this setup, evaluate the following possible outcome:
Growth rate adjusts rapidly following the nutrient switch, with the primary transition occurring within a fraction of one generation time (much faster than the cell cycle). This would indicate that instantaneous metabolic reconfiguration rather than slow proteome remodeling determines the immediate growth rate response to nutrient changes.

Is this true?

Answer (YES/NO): NO